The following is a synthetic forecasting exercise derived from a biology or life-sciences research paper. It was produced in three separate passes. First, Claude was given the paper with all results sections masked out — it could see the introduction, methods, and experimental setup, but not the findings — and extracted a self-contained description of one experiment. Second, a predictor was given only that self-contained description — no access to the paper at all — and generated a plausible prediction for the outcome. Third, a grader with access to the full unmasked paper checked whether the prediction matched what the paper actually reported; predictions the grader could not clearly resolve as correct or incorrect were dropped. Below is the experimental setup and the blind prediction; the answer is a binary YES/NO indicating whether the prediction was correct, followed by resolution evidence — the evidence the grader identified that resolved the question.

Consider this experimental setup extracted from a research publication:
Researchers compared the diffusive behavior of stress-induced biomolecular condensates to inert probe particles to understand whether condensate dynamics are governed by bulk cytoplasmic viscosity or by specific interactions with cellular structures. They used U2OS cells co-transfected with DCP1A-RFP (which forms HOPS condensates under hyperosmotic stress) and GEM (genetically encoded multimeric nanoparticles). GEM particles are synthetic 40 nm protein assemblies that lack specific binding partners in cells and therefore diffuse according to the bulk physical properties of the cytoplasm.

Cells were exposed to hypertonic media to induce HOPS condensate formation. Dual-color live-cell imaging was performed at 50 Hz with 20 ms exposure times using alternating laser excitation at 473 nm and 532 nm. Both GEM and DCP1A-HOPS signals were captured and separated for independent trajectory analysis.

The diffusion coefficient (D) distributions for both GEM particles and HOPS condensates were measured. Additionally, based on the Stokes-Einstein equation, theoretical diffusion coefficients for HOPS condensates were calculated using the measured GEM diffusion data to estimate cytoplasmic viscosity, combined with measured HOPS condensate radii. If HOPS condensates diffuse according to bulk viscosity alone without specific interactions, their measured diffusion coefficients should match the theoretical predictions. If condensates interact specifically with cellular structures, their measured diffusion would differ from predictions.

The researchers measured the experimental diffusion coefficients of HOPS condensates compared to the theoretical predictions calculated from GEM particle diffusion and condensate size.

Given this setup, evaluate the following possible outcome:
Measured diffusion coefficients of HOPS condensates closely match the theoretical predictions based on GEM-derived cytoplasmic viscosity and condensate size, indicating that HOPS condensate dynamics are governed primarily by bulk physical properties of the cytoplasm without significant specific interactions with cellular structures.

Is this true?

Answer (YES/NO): NO